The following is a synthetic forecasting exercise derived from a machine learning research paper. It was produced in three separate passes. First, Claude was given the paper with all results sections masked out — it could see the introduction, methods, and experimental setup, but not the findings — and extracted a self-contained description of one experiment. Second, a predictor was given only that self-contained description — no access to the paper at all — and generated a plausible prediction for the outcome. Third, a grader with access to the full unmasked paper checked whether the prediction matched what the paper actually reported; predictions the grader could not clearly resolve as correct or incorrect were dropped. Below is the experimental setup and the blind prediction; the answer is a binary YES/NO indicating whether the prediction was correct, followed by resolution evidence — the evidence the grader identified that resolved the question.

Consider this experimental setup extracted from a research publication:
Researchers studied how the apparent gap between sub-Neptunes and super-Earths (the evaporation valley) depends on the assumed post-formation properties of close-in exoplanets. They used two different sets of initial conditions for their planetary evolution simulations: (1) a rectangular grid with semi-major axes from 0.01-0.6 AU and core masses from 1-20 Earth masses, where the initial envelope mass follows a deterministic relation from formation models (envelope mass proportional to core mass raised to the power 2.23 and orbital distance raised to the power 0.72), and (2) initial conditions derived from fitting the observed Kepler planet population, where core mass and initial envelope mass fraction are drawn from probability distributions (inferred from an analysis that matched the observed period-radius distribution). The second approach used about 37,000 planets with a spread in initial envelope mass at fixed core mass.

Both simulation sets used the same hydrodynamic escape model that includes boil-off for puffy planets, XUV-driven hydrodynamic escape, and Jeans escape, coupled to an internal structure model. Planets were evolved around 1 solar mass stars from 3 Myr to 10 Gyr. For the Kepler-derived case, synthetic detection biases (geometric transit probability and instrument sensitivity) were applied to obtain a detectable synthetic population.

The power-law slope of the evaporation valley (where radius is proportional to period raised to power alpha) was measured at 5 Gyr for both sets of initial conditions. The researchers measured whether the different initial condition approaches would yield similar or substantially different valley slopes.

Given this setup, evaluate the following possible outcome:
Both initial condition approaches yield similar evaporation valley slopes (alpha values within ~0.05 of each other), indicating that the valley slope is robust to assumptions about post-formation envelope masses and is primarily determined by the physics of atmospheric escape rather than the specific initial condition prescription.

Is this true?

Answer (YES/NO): YES